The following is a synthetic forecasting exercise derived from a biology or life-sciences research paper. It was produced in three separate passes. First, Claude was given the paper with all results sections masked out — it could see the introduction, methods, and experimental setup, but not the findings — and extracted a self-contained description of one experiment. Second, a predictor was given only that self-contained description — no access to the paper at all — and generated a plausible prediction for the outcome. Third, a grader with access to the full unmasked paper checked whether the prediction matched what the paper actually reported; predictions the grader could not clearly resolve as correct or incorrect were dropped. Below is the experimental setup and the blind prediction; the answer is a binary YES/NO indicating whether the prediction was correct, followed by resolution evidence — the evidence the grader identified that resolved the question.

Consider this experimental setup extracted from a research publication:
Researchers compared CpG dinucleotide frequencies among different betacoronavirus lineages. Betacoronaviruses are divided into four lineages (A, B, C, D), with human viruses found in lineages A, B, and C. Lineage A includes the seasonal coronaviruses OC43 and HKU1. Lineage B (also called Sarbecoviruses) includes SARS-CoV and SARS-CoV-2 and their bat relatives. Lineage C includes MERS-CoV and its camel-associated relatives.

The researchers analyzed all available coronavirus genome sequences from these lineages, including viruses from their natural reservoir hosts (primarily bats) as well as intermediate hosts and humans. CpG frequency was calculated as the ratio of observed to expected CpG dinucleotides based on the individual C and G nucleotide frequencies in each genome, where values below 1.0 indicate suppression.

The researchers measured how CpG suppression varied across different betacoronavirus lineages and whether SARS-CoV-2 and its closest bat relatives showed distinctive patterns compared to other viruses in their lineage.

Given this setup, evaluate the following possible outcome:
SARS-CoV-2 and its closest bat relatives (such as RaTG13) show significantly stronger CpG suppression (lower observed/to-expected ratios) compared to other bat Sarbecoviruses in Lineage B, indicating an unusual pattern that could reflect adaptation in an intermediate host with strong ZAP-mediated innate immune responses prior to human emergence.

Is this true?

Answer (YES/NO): YES